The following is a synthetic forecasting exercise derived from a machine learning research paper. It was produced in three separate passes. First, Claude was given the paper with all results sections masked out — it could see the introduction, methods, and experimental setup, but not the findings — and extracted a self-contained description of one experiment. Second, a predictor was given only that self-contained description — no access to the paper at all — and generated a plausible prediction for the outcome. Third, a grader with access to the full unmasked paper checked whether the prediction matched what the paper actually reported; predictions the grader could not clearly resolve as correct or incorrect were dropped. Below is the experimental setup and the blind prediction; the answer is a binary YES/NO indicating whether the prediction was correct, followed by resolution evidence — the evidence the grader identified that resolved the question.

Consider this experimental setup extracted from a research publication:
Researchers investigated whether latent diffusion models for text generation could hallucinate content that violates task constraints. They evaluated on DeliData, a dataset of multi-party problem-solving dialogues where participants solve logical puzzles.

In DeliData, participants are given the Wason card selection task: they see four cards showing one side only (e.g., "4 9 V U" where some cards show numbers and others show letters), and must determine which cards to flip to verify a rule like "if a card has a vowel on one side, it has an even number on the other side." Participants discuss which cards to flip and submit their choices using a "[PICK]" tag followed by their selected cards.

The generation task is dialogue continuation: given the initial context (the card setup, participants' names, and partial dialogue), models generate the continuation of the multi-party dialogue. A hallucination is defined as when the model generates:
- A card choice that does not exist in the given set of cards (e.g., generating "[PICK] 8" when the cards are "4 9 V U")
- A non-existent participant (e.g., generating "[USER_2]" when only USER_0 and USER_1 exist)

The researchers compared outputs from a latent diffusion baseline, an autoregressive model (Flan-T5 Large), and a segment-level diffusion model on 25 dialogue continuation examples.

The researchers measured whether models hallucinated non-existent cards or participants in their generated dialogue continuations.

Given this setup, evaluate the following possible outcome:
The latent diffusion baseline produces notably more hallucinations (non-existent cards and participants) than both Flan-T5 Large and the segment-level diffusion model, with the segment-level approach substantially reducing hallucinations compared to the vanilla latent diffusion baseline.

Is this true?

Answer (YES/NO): YES